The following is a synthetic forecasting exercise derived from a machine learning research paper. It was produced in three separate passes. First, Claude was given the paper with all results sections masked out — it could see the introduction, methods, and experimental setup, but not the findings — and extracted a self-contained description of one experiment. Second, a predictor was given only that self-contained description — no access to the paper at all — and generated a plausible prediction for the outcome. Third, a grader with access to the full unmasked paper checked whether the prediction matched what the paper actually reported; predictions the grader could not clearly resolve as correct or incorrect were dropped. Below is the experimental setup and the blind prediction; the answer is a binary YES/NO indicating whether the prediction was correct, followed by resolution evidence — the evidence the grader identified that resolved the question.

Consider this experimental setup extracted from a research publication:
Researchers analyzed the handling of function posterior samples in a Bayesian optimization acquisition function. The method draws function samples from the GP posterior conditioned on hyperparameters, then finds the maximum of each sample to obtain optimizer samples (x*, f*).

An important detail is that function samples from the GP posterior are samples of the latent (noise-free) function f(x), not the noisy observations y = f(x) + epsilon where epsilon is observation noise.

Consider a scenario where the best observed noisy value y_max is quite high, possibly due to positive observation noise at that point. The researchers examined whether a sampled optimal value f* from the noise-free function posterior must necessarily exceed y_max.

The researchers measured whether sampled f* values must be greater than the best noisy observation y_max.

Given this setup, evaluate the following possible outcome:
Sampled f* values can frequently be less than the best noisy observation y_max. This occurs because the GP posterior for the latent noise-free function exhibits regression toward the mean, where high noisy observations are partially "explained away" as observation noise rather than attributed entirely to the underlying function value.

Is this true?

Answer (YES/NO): YES